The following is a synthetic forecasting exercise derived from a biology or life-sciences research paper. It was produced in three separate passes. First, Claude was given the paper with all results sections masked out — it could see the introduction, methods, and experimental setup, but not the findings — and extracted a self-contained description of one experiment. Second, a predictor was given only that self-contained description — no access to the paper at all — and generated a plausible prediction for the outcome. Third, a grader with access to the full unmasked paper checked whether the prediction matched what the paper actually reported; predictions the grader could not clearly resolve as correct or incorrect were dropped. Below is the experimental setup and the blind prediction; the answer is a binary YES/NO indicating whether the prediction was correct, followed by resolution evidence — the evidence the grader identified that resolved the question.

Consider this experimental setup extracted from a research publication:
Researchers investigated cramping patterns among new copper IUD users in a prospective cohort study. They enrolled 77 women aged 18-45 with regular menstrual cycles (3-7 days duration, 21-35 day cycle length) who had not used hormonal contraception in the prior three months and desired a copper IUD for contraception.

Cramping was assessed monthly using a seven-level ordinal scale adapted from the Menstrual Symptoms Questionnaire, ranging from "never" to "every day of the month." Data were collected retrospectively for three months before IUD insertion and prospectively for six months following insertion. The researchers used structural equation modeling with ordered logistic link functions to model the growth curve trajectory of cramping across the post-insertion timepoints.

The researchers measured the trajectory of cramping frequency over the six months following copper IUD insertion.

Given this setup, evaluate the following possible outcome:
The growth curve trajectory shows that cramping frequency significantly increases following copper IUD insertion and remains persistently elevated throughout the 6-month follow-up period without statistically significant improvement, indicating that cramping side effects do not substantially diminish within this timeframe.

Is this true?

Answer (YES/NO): NO